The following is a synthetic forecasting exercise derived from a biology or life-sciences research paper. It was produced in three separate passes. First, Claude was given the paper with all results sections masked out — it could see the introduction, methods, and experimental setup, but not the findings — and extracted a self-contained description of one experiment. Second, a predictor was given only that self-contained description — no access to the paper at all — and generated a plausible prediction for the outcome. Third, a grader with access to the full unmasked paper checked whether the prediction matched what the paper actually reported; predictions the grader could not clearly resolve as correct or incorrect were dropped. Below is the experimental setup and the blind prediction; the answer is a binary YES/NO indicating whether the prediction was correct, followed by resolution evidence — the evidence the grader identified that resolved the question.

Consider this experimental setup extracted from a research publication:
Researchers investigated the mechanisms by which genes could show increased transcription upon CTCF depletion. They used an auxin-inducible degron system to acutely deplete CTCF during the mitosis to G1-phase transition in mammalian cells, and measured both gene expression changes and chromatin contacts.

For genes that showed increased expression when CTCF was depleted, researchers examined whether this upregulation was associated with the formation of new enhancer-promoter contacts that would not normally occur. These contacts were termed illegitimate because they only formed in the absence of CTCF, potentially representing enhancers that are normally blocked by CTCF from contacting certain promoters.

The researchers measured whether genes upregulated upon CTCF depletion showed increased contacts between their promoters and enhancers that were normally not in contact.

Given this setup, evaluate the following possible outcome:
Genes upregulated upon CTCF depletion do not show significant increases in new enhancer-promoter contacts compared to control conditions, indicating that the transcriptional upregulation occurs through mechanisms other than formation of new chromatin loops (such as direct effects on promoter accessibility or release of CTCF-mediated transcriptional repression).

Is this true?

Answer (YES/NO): NO